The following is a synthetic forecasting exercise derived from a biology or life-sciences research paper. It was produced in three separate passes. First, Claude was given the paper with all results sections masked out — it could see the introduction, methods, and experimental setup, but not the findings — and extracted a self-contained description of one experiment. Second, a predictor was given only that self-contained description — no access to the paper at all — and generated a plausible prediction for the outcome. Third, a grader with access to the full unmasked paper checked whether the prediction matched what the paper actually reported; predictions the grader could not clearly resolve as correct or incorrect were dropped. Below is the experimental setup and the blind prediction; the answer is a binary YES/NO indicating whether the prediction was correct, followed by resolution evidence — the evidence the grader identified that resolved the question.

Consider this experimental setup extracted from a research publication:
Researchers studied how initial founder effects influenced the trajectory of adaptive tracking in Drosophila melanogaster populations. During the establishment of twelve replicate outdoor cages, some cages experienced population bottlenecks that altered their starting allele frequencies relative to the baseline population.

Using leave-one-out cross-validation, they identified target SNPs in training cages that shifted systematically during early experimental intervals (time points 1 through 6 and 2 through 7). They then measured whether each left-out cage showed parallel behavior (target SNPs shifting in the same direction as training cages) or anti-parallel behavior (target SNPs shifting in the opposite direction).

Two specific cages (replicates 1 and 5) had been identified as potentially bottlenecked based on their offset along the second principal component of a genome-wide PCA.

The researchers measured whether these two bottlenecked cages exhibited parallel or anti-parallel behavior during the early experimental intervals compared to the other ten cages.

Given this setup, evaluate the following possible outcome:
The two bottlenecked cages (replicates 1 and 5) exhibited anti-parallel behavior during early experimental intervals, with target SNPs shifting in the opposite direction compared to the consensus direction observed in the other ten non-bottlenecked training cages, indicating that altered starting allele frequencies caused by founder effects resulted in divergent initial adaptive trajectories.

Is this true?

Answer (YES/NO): YES